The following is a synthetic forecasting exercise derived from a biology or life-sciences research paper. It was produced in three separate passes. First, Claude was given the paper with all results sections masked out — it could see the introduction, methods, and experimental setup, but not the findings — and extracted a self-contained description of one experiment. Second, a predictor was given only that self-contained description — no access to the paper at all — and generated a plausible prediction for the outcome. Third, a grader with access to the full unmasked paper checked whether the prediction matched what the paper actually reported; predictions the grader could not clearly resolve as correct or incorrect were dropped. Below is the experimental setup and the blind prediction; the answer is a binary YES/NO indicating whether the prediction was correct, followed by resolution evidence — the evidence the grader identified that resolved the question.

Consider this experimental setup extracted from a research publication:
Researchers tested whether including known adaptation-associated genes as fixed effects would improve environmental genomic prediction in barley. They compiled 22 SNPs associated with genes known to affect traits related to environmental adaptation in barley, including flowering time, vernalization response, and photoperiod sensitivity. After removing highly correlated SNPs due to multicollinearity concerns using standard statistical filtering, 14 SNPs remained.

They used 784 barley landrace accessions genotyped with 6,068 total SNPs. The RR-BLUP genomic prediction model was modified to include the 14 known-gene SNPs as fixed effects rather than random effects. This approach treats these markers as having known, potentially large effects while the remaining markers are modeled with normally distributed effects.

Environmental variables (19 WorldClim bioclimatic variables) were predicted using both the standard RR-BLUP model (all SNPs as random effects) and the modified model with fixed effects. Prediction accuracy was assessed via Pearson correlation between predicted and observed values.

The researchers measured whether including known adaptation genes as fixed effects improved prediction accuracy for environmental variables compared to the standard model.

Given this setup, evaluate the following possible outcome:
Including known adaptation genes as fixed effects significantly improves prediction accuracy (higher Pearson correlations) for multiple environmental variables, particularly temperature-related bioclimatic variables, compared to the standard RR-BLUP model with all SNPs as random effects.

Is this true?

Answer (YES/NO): NO